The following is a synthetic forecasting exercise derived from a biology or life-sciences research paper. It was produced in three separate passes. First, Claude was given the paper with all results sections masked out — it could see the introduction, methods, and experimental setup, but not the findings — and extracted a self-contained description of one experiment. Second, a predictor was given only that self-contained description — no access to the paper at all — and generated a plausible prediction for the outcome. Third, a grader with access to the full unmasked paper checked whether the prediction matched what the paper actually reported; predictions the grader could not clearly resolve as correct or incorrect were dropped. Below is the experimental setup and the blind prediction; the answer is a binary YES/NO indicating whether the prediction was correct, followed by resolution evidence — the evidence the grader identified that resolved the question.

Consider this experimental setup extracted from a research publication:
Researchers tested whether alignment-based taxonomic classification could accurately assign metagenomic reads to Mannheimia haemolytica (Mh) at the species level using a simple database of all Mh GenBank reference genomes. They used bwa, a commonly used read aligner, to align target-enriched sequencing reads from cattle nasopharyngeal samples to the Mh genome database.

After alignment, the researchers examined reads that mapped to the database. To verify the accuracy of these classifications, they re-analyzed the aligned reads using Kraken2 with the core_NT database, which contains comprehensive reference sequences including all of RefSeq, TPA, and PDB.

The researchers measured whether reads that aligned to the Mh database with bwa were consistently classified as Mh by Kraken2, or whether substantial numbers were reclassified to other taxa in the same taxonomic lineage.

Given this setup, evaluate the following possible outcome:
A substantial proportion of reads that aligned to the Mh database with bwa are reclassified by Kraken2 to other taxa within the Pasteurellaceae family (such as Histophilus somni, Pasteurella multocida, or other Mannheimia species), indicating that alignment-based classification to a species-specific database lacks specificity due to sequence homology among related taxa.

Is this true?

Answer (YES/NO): YES